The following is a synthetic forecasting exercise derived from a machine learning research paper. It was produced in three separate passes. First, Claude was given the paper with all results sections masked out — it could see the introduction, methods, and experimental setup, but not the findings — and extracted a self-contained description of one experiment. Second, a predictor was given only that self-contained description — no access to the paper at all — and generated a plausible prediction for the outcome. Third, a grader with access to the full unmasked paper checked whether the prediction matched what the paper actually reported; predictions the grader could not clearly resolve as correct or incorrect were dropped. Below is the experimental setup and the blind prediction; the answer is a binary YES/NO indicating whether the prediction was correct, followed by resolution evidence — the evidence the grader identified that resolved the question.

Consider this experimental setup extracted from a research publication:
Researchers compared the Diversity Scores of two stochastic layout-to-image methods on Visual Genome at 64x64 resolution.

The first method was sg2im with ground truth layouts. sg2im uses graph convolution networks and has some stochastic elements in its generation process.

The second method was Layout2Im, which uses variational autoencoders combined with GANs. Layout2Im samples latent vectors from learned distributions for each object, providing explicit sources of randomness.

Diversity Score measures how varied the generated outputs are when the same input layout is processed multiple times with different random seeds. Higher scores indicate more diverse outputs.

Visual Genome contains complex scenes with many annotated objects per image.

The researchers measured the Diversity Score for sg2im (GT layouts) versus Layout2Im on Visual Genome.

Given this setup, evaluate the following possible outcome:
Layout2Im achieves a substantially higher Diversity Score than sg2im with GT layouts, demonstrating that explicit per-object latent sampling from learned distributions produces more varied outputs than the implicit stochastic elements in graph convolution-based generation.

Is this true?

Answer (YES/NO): NO